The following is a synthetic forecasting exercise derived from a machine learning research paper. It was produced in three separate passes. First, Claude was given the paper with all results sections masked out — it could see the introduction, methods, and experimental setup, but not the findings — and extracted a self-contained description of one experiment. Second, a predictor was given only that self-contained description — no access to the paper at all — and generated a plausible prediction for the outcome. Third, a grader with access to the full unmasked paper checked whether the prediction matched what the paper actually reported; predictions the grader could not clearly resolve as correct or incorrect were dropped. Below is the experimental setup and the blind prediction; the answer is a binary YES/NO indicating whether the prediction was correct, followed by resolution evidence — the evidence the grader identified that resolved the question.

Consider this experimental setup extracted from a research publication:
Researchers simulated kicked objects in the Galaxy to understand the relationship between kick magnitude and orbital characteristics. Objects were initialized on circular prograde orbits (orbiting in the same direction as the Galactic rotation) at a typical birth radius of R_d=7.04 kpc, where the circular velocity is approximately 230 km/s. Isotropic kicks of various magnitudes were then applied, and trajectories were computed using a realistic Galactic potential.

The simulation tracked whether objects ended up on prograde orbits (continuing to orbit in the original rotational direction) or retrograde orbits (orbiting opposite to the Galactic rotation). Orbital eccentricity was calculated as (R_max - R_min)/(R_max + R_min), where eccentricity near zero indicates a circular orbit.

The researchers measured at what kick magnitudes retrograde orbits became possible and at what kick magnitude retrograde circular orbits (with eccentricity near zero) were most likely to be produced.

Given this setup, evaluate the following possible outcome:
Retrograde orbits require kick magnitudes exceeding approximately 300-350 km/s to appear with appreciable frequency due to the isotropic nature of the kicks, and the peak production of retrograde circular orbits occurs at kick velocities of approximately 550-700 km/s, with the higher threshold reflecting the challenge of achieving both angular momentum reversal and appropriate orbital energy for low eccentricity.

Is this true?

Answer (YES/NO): NO